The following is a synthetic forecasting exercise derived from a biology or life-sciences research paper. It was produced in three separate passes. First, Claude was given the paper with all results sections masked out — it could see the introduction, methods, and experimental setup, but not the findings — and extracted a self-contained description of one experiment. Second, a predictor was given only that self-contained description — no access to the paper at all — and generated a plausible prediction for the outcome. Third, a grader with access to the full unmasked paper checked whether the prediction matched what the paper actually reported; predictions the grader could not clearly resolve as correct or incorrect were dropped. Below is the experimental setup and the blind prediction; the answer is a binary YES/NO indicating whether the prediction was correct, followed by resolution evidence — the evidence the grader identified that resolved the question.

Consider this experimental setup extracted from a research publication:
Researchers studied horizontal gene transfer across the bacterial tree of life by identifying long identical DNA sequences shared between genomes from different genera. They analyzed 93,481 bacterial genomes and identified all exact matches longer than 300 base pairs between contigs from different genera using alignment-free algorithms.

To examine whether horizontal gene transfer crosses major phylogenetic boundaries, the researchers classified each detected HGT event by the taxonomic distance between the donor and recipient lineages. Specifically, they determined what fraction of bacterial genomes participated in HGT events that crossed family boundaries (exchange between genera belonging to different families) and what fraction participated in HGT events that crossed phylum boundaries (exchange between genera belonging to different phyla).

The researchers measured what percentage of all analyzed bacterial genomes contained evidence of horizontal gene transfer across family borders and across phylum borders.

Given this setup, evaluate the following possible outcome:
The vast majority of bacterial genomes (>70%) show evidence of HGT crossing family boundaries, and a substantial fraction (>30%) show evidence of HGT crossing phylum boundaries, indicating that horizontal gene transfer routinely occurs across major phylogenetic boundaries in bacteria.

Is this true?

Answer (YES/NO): NO